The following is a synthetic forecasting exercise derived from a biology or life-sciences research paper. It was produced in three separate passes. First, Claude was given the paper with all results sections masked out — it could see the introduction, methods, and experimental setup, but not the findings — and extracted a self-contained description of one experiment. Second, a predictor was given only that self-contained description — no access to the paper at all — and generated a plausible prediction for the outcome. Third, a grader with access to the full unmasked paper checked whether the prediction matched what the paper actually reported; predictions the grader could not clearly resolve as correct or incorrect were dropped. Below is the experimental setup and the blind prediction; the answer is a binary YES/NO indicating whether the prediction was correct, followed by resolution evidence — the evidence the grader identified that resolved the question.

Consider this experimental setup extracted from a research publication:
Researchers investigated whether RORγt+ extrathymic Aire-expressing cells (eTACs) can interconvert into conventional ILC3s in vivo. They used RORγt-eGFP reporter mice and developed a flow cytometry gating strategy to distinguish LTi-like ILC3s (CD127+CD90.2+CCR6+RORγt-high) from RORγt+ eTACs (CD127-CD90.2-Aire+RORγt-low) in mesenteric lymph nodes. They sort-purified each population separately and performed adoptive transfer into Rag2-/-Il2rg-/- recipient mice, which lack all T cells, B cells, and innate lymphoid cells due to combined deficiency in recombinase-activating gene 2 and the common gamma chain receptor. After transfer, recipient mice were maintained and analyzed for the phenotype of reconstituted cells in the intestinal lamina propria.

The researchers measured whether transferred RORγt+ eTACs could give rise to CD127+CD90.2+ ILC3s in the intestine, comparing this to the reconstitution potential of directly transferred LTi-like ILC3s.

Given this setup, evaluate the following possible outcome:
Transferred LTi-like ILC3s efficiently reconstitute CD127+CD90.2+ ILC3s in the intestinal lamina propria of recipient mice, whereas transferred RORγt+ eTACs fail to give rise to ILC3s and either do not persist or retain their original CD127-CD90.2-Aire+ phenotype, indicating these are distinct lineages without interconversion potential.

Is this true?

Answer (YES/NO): NO